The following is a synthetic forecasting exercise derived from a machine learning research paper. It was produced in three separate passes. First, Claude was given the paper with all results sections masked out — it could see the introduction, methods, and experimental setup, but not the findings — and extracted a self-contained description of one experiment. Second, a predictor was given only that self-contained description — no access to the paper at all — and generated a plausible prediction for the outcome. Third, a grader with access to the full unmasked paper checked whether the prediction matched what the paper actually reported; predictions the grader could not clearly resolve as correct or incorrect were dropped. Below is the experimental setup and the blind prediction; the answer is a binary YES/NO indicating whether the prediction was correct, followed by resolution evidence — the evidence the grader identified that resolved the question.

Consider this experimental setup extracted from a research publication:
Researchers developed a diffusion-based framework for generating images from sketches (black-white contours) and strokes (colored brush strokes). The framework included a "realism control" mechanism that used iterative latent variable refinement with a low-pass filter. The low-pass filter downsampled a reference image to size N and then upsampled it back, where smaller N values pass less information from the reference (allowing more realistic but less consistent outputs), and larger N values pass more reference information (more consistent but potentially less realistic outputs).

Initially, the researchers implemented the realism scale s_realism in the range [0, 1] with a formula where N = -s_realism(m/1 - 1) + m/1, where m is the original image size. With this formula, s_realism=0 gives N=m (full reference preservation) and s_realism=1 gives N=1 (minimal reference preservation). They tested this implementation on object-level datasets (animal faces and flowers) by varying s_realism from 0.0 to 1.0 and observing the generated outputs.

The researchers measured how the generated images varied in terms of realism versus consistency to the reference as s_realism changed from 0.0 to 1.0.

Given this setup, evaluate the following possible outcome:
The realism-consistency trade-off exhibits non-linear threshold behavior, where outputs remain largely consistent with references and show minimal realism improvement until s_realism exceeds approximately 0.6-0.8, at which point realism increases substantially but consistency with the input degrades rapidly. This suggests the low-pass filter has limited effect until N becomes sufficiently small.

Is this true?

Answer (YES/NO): YES